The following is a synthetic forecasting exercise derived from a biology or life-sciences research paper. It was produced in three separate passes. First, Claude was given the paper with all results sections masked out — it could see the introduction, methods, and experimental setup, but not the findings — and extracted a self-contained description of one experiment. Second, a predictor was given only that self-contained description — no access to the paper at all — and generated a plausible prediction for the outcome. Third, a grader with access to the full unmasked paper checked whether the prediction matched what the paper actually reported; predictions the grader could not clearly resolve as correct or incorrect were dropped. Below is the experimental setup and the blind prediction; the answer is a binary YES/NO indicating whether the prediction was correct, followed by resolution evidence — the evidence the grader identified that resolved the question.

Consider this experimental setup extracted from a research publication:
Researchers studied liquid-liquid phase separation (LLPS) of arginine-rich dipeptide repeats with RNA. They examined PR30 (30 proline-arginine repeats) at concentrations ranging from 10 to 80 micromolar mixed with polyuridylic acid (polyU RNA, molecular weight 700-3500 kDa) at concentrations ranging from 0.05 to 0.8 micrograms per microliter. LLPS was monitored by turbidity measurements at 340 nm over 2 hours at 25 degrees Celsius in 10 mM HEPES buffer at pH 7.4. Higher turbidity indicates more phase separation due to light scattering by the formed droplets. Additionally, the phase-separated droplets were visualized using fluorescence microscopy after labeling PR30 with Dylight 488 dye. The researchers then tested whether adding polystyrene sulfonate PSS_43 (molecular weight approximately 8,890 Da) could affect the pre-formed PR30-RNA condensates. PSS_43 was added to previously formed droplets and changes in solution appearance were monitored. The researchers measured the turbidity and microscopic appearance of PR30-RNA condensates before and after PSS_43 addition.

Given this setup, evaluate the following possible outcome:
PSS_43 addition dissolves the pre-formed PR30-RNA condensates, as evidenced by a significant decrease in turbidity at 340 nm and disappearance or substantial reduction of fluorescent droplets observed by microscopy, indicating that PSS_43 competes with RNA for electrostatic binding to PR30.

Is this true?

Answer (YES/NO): NO